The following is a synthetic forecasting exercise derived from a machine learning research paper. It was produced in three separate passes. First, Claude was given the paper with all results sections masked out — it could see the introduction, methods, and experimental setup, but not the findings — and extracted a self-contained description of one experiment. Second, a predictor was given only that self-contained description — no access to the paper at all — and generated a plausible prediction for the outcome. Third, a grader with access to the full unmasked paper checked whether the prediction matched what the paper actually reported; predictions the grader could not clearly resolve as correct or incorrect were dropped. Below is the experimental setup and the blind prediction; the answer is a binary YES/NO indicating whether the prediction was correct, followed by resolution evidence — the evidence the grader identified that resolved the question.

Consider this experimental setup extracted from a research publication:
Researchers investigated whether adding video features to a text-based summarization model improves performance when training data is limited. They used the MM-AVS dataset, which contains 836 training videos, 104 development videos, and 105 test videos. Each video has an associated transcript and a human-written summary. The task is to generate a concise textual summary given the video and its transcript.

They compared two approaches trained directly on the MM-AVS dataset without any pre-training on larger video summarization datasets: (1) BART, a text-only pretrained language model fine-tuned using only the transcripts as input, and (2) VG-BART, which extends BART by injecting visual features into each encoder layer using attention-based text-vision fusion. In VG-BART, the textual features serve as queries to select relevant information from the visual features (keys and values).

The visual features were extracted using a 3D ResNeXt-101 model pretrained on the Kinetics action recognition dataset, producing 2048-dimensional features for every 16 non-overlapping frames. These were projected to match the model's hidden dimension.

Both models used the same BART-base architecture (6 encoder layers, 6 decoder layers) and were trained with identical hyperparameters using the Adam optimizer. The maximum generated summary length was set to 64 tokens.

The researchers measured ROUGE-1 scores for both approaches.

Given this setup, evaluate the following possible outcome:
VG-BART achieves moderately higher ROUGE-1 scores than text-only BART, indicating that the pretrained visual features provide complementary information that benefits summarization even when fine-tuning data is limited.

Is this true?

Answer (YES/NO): NO